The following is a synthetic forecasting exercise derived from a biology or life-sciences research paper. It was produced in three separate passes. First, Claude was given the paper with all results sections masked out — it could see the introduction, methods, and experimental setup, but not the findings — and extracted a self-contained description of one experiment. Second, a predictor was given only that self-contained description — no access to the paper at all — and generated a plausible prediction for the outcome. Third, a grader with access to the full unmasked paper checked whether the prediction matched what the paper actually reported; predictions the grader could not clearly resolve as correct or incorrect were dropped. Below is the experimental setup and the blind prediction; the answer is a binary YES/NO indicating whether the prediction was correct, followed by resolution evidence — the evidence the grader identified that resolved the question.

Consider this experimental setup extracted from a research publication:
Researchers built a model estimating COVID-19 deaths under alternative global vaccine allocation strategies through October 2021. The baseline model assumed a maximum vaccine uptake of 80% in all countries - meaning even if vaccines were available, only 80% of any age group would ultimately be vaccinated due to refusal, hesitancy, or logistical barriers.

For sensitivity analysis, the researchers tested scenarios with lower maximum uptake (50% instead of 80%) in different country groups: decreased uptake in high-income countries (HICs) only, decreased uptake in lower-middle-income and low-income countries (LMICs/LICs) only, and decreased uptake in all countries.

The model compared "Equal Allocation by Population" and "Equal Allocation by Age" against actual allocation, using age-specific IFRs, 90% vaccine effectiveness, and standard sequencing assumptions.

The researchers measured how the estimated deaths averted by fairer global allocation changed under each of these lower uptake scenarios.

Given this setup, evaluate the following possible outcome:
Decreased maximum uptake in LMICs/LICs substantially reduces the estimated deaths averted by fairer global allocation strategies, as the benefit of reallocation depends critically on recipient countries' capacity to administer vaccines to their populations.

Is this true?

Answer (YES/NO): YES